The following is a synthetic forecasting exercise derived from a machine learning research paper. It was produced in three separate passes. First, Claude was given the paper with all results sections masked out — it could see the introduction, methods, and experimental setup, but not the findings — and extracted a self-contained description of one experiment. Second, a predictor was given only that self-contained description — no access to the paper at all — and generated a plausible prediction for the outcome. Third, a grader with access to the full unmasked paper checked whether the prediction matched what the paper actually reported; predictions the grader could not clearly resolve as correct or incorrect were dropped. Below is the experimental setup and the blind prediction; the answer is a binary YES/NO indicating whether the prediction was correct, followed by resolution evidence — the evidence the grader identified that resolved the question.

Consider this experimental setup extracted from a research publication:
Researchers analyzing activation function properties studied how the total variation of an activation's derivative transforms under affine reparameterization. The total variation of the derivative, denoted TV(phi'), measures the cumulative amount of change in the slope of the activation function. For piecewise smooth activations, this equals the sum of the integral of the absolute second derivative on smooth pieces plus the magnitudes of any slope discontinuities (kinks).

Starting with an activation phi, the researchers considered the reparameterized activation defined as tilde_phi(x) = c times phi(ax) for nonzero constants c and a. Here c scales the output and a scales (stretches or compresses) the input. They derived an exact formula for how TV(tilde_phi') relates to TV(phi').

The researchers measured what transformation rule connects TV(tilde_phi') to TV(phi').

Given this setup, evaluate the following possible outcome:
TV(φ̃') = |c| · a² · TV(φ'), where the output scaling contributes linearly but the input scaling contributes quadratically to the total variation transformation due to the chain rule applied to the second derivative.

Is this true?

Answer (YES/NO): NO